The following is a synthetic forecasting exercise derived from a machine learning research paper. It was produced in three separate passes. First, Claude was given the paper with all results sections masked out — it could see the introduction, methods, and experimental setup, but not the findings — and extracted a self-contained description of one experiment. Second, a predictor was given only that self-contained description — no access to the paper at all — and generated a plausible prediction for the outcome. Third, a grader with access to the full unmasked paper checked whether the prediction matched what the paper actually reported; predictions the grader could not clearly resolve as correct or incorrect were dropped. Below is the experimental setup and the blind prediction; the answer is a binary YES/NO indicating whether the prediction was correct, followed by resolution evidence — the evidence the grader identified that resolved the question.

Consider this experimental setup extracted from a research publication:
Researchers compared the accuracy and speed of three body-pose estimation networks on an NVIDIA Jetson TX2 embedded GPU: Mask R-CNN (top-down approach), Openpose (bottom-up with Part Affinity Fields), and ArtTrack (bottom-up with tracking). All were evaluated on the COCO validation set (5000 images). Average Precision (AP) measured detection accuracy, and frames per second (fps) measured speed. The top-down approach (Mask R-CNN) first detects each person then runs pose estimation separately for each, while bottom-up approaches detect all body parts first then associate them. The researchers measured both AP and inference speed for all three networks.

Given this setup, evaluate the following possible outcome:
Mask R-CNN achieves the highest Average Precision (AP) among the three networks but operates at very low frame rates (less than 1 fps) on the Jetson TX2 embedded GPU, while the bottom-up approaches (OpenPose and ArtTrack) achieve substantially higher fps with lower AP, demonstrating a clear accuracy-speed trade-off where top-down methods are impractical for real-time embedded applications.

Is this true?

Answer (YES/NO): NO